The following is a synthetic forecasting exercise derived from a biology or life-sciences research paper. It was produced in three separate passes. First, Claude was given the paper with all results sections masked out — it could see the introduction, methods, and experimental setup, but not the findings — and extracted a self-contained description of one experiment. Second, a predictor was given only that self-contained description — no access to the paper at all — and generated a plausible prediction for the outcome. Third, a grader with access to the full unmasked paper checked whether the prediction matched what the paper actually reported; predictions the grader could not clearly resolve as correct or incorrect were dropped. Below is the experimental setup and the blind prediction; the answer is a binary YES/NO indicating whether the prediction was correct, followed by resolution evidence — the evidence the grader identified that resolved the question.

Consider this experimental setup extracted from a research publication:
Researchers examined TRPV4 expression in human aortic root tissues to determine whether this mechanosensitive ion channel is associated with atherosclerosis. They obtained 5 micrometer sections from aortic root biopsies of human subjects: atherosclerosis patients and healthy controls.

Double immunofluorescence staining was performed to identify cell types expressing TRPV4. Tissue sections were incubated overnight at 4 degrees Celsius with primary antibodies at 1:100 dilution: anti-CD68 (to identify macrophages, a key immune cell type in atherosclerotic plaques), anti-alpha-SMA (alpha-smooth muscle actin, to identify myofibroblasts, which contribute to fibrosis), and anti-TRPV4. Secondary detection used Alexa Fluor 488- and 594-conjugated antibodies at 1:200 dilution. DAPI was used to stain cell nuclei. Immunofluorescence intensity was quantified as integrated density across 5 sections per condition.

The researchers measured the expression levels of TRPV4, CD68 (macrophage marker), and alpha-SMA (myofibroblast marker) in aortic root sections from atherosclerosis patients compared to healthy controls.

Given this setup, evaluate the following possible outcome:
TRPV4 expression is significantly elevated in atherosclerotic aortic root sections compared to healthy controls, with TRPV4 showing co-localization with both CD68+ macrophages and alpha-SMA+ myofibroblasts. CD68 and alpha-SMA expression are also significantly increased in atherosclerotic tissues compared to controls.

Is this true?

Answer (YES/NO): YES